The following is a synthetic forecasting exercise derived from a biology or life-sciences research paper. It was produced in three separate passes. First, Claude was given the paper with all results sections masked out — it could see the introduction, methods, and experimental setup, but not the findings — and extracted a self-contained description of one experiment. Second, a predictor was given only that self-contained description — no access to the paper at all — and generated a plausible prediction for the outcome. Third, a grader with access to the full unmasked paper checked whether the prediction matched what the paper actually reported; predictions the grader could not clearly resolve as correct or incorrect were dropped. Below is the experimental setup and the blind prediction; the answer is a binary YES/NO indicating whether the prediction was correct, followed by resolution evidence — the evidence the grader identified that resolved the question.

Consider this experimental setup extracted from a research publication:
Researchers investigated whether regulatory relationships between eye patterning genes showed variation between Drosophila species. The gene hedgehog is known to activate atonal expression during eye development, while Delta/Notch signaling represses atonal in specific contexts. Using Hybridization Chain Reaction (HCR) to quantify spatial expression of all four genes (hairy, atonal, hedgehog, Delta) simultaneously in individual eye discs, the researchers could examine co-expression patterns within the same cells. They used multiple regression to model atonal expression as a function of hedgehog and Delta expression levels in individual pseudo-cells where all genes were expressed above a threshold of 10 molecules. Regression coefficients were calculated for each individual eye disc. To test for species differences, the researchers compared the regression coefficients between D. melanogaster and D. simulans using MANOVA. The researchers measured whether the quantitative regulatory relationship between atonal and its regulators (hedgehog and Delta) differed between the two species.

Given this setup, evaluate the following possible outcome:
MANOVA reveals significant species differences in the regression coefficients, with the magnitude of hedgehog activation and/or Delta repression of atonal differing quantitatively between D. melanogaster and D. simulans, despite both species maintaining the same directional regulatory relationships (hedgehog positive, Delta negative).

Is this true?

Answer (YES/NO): NO